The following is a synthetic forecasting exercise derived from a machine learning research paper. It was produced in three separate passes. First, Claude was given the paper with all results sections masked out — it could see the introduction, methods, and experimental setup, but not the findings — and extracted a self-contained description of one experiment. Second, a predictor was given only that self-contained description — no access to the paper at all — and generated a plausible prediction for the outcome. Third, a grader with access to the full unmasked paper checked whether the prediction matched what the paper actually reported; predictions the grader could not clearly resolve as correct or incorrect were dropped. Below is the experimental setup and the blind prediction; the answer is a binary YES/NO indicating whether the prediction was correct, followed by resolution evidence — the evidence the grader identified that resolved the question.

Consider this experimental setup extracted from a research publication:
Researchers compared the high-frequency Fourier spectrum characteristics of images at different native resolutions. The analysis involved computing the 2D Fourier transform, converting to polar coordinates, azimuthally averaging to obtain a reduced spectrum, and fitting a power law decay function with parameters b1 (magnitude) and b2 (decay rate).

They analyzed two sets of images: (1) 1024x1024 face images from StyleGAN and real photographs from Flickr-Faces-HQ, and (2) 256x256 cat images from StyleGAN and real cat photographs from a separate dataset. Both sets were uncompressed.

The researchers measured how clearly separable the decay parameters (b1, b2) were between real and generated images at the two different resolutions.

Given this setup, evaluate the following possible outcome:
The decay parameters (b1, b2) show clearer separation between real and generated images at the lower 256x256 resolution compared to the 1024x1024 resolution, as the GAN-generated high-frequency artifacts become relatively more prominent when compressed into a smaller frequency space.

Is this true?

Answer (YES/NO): NO